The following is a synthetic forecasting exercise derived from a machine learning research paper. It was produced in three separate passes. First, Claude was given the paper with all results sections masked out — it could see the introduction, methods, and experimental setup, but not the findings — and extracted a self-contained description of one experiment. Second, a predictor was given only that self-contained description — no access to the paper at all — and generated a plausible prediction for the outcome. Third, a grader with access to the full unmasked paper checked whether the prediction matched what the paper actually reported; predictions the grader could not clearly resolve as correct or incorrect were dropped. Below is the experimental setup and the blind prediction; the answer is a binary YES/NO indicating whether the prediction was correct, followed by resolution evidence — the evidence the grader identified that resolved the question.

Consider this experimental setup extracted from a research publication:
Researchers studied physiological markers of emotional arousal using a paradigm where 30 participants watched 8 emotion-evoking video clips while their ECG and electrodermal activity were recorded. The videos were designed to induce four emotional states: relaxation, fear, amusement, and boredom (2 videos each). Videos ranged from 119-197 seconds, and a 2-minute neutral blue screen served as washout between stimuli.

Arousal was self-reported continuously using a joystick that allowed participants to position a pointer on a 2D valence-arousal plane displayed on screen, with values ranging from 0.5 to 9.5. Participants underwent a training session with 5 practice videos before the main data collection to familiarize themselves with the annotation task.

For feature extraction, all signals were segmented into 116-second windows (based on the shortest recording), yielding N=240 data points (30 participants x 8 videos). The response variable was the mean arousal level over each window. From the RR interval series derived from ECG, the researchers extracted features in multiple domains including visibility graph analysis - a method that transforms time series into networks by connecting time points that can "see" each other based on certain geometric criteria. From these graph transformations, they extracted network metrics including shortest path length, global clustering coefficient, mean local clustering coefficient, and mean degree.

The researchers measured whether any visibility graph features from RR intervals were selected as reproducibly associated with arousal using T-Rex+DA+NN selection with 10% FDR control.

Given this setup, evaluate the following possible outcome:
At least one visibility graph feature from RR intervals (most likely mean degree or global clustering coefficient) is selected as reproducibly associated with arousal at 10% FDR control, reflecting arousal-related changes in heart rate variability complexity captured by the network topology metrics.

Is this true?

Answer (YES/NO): NO